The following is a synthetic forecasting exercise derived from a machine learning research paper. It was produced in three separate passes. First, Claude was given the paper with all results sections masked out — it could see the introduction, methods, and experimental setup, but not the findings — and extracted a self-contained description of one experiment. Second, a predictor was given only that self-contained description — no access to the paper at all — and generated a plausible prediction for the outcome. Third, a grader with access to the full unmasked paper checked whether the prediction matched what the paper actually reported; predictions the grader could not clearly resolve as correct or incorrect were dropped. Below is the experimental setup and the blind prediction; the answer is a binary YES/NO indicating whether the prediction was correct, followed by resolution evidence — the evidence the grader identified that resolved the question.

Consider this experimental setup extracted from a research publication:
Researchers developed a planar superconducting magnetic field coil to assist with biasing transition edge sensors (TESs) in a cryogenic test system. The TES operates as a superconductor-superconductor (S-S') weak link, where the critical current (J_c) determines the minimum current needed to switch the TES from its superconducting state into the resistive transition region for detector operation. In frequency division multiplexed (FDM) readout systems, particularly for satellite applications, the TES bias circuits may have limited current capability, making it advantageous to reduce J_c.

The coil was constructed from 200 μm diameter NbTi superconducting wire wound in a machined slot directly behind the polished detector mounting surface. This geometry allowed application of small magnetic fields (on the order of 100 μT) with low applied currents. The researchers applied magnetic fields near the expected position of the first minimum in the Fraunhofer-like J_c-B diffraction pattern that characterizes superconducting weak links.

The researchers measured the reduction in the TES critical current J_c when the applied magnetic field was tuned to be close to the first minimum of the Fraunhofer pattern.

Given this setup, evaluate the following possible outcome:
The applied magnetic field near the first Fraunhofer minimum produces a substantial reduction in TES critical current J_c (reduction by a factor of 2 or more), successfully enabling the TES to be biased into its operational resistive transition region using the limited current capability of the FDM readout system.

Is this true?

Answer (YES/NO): NO